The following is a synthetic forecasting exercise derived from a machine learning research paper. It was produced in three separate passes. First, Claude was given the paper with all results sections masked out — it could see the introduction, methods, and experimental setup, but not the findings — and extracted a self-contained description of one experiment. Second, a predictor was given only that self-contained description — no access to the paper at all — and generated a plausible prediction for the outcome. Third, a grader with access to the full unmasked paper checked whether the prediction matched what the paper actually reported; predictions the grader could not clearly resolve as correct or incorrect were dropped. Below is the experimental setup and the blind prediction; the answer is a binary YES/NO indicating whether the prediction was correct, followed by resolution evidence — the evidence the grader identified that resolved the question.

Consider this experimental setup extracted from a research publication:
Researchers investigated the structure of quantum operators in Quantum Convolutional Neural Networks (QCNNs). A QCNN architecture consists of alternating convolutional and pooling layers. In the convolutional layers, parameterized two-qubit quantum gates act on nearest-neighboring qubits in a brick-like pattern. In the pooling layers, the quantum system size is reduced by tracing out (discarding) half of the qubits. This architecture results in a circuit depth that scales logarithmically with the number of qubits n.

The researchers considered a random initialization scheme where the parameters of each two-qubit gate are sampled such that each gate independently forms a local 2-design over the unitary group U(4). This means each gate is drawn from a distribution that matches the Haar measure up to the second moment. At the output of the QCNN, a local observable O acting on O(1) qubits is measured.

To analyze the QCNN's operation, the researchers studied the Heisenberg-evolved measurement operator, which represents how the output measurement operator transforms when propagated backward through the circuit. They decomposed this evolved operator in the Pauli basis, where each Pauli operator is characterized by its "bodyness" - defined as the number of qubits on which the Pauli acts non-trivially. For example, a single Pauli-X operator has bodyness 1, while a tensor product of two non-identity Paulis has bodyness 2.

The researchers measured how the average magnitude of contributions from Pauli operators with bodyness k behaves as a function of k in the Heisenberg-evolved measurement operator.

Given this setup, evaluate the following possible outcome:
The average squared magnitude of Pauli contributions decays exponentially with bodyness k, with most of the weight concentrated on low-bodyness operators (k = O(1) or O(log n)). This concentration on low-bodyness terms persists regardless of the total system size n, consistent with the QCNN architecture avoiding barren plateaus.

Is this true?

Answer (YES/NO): YES